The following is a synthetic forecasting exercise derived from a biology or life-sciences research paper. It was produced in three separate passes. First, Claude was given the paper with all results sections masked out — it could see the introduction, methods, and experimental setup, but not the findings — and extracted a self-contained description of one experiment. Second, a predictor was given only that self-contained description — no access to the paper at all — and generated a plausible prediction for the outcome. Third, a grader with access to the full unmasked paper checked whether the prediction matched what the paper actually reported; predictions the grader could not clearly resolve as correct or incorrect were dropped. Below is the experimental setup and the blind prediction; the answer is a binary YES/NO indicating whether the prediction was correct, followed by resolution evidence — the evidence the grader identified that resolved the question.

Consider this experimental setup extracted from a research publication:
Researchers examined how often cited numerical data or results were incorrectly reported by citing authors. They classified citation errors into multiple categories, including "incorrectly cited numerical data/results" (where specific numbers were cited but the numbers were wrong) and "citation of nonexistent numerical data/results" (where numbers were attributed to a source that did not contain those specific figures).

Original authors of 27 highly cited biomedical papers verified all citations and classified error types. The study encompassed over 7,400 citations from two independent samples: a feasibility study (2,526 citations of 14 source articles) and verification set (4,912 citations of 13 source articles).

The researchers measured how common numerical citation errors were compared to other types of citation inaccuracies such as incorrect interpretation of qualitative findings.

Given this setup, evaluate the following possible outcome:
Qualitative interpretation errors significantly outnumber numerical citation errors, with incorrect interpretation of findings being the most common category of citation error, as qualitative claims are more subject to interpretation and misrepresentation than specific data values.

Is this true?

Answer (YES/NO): NO